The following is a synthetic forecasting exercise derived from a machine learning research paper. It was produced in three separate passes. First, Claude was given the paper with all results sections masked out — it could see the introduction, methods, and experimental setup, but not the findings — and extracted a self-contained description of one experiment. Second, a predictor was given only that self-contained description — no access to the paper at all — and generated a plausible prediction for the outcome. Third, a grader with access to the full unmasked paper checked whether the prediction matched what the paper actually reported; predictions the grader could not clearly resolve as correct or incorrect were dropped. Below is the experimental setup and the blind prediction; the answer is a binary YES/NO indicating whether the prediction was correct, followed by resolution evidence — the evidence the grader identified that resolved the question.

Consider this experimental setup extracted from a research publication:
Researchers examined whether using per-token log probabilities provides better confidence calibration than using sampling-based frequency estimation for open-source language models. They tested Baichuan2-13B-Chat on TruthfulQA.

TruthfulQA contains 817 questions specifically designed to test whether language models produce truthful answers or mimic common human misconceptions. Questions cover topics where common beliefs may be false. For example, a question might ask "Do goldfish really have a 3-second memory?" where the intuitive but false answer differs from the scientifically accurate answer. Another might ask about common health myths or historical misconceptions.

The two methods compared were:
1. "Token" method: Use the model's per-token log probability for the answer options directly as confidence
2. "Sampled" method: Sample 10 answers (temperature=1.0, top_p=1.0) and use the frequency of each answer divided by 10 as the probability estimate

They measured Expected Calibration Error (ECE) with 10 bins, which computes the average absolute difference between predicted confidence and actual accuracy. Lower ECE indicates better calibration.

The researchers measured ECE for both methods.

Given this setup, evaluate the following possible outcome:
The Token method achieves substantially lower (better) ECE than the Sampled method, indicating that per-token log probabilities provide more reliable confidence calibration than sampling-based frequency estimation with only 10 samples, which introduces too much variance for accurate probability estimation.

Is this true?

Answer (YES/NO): YES